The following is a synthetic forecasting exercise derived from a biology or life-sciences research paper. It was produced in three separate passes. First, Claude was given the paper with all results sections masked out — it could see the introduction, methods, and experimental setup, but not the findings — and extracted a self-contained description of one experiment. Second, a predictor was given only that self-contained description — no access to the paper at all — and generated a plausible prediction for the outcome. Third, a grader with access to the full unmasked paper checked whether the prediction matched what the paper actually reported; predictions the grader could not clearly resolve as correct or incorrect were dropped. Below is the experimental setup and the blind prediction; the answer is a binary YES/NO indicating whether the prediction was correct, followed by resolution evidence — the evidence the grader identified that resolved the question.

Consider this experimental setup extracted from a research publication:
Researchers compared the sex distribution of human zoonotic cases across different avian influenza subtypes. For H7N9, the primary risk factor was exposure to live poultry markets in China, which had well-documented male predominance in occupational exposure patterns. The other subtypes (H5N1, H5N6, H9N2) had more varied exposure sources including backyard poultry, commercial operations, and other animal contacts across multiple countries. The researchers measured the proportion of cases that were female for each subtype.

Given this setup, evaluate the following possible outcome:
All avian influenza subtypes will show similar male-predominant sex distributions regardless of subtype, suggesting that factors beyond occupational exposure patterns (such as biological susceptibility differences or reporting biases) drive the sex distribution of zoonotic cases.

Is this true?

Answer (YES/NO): NO